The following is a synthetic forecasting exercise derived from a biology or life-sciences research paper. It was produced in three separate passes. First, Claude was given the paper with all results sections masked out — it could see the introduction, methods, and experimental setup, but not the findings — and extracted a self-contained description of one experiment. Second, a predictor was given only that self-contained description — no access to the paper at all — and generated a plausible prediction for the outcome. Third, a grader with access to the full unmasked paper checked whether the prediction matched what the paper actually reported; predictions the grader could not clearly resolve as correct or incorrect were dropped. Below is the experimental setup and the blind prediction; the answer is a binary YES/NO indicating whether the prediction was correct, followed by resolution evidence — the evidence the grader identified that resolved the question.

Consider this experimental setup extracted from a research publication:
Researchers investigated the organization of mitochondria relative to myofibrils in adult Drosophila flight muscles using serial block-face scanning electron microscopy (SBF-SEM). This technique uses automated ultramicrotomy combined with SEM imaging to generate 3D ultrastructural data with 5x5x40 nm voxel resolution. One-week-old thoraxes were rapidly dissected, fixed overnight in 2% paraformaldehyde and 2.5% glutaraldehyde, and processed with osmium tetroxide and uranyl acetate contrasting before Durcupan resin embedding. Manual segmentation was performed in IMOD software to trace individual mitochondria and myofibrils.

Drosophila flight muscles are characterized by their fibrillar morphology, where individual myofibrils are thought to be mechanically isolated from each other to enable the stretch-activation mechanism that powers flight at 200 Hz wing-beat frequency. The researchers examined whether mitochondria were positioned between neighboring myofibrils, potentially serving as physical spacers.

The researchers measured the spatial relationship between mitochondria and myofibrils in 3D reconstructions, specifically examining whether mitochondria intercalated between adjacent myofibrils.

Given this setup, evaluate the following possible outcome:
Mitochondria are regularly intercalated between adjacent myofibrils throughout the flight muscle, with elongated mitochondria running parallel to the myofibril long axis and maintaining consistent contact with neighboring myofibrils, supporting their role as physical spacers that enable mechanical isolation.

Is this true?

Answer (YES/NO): YES